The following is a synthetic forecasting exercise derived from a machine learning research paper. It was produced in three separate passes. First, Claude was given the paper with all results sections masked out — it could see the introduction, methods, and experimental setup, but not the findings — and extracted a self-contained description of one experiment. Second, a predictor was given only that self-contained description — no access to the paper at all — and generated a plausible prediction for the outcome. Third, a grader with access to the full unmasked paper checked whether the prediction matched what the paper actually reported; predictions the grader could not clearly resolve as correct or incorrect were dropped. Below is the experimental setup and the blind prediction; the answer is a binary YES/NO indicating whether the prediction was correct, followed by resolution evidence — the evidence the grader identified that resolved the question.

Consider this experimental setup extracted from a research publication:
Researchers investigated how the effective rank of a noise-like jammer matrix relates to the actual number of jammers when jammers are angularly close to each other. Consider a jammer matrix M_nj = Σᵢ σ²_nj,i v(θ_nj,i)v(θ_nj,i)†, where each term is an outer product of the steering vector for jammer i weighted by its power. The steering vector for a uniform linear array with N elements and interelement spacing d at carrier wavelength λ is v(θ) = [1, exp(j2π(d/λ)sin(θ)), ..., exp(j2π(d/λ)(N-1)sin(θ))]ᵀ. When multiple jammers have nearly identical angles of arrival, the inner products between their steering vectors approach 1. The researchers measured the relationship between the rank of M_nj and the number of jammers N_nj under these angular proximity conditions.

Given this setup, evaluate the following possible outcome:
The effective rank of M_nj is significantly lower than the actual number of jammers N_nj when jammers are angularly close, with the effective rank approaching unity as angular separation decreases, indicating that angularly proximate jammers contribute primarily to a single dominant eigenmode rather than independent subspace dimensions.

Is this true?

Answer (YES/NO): YES